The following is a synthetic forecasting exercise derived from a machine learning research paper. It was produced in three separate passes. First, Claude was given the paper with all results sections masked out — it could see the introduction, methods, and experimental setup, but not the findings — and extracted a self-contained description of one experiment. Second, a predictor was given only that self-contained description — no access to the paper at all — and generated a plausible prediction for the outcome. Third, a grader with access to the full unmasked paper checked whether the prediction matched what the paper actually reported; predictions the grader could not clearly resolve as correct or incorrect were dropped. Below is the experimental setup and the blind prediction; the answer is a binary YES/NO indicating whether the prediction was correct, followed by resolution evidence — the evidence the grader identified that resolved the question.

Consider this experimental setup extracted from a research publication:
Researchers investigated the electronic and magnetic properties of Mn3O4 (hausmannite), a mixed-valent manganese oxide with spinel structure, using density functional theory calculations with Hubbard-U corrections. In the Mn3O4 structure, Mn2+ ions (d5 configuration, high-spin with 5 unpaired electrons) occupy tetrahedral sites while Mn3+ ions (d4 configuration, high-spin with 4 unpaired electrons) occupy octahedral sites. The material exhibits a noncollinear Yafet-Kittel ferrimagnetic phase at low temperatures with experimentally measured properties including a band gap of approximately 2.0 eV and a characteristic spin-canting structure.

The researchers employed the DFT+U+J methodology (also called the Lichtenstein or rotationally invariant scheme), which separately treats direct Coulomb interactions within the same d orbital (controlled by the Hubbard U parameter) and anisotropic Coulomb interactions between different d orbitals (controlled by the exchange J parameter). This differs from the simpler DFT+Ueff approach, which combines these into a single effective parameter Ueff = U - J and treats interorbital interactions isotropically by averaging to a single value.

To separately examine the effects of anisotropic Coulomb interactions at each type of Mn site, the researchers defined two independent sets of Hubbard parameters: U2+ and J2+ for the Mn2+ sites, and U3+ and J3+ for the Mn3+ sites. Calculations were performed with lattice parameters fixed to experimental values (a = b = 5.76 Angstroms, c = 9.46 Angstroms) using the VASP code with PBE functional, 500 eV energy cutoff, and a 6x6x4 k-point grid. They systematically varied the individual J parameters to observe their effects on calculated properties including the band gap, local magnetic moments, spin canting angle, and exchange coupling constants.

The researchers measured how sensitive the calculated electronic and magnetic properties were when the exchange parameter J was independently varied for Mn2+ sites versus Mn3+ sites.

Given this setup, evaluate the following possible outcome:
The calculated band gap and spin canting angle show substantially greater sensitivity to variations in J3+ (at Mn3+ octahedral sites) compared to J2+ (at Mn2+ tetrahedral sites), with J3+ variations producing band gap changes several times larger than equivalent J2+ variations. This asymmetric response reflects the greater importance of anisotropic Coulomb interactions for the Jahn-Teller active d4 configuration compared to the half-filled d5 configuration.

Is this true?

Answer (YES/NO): YES